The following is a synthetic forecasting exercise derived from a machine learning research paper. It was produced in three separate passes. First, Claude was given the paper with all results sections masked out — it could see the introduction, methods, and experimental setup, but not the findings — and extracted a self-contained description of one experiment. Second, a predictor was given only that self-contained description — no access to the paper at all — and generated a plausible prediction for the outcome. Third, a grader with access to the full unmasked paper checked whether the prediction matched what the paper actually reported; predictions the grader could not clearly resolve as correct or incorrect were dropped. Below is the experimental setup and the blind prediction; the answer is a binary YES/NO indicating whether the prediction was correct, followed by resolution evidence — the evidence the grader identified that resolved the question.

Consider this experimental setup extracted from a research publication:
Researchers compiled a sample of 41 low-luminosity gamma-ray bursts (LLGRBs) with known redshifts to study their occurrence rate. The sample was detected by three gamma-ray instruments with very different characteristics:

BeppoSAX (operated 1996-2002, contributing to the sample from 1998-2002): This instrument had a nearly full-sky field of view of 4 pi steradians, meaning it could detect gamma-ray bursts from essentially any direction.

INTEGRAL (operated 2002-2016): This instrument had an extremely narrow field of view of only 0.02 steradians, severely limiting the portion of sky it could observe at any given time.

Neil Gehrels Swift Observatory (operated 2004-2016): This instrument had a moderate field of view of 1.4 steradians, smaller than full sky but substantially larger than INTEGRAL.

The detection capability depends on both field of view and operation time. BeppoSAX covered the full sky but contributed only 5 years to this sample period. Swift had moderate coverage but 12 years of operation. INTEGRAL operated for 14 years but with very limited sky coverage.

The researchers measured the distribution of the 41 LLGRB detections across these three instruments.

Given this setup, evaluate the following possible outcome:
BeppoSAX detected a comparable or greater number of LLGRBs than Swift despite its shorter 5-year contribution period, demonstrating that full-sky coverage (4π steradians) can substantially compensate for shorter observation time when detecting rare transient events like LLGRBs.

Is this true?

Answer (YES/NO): NO